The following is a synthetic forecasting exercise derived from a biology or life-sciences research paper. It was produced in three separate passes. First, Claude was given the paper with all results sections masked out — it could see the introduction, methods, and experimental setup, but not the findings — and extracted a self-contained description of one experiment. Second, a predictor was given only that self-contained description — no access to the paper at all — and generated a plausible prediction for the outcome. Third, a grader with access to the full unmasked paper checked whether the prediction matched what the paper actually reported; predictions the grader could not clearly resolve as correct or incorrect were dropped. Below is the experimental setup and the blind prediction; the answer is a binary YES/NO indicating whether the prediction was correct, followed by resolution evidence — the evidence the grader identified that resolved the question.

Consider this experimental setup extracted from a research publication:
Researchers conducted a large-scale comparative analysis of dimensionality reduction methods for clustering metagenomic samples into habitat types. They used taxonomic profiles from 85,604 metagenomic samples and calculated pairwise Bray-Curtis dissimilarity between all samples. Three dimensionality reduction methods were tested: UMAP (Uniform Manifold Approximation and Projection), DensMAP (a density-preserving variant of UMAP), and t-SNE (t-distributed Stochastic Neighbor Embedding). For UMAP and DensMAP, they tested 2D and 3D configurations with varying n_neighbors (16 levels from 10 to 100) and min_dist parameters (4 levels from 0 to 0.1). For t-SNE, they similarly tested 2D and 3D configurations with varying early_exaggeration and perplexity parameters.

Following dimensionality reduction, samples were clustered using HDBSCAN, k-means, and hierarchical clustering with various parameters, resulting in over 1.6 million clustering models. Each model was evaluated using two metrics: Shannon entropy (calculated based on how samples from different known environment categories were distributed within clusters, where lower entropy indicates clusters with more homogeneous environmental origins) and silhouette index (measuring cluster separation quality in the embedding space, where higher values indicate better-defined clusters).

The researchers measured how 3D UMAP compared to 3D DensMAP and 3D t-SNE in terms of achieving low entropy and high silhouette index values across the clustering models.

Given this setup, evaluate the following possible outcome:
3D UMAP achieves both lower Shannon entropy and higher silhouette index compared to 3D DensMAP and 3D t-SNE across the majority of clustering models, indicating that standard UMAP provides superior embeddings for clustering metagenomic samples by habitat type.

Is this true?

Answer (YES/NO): YES